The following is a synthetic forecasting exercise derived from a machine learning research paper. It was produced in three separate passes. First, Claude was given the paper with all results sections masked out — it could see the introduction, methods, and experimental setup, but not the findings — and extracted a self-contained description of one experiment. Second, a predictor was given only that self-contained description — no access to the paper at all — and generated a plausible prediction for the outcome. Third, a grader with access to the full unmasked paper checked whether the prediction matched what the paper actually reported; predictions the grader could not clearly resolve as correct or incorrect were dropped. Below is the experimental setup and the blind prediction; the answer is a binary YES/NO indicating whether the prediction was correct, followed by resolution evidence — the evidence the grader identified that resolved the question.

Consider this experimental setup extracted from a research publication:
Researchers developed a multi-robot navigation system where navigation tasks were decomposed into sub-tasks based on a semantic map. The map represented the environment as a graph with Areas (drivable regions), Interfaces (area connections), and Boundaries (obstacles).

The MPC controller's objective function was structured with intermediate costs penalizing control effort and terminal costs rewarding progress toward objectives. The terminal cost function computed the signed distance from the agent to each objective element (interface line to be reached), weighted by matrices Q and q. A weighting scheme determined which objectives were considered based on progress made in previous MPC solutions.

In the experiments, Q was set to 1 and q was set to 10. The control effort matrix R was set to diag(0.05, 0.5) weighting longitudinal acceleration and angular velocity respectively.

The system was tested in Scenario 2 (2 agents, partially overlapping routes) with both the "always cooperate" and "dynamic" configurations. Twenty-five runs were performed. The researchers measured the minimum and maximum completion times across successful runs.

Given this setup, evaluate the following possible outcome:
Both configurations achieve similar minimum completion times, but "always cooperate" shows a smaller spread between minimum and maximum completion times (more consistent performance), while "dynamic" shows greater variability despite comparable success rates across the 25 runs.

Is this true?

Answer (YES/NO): NO